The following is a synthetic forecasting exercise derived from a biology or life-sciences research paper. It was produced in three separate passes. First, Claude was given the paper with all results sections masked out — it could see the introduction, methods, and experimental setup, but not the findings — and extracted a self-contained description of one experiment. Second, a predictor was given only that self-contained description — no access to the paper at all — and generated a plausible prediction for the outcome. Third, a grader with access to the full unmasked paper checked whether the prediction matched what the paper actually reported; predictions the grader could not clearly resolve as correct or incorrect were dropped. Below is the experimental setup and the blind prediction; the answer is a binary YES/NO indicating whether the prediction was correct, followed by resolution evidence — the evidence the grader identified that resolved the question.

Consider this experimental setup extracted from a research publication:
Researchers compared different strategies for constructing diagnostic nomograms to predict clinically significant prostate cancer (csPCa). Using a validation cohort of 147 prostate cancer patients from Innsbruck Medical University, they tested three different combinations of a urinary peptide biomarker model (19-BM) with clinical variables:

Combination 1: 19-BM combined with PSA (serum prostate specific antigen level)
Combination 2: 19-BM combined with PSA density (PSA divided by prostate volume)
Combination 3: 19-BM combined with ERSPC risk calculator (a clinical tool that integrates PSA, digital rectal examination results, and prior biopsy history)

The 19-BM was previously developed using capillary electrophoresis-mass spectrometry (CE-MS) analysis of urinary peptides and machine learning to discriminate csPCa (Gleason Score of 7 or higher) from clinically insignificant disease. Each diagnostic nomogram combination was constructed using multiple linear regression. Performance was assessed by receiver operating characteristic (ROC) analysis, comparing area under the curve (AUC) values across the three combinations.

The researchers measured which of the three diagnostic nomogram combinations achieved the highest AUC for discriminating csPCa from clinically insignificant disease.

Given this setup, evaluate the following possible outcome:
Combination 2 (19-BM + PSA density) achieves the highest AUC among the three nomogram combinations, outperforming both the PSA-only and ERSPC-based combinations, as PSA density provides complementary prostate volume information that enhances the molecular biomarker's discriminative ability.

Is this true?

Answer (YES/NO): NO